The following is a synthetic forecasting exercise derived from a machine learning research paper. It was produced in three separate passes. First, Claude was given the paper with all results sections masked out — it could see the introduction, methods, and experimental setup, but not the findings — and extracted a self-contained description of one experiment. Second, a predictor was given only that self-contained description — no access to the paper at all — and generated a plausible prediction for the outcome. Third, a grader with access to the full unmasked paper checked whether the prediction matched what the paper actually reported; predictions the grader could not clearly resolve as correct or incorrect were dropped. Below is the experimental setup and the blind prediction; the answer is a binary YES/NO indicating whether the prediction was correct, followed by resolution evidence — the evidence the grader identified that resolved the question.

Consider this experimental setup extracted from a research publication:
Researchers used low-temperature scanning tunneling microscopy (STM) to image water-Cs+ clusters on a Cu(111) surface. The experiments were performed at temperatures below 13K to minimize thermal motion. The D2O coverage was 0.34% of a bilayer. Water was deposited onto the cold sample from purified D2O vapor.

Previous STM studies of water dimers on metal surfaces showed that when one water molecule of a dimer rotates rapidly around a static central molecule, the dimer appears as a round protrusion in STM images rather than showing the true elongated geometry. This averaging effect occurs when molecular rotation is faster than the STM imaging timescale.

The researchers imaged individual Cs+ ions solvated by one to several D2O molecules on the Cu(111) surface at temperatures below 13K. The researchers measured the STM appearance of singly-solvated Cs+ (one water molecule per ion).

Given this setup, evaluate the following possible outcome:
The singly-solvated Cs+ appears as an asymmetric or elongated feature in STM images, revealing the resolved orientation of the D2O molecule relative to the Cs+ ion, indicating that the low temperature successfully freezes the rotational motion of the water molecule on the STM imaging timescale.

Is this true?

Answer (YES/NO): NO